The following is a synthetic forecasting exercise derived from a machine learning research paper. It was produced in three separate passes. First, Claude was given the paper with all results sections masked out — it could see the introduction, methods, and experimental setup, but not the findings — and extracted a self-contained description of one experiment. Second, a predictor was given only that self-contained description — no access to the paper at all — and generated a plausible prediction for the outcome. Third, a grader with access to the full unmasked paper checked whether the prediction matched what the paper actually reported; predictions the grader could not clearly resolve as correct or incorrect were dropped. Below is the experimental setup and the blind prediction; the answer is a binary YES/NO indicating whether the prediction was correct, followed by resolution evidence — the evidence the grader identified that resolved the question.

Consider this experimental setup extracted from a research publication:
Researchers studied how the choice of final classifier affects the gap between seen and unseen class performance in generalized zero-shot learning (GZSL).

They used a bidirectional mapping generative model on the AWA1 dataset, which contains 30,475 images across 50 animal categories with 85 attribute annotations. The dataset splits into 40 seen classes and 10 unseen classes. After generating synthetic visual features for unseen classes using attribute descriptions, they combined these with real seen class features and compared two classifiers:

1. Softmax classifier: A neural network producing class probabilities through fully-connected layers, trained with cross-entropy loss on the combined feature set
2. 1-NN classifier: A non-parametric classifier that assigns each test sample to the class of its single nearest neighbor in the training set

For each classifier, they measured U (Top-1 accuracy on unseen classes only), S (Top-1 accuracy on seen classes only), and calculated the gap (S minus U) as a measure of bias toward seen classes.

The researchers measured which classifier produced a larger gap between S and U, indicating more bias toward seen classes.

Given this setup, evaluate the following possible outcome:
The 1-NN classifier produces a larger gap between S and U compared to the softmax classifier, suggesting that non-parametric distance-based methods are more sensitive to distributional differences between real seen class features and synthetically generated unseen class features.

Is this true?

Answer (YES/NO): YES